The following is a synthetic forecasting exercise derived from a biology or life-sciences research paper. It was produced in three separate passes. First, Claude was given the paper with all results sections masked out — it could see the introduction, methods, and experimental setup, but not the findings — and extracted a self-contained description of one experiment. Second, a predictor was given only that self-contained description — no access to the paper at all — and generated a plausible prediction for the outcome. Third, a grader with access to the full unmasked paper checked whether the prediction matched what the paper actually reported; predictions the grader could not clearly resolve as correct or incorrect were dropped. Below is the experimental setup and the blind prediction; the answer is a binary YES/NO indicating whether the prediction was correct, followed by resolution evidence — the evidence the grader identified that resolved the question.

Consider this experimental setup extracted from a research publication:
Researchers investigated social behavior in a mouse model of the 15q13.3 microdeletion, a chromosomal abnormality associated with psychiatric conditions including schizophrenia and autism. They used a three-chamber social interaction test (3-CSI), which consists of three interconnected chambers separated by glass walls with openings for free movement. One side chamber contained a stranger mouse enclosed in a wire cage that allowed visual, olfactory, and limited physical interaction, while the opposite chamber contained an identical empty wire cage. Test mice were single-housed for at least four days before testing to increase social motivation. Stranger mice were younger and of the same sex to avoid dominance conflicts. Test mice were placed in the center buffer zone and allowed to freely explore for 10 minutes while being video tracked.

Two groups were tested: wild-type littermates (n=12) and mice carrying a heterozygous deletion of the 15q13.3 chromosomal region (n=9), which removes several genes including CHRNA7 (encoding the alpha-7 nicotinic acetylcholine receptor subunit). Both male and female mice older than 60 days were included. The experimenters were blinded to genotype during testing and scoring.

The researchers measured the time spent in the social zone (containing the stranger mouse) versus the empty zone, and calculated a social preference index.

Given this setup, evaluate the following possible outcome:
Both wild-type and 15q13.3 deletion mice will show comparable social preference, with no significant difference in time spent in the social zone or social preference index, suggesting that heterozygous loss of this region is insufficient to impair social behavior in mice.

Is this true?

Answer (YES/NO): NO